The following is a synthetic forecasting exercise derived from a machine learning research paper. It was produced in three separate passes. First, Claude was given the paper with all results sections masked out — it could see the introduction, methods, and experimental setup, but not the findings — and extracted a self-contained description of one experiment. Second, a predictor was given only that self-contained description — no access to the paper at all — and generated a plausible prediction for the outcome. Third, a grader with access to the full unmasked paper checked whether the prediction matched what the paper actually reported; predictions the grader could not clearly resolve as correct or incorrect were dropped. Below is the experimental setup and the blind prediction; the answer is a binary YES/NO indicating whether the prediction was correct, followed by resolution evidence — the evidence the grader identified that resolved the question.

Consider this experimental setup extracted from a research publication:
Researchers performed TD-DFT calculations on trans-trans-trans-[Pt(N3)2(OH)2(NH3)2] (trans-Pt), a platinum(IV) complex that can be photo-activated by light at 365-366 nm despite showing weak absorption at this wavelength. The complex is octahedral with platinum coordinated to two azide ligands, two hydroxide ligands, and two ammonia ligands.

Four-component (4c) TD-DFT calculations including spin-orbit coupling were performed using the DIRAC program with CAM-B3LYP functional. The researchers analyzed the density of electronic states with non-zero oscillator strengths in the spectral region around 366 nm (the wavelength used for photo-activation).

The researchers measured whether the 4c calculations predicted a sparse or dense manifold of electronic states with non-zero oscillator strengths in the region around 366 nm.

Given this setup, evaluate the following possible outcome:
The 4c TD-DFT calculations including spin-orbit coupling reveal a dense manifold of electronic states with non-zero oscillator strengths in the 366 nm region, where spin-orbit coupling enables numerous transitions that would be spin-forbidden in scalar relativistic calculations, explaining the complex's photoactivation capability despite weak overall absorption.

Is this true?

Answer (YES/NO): YES